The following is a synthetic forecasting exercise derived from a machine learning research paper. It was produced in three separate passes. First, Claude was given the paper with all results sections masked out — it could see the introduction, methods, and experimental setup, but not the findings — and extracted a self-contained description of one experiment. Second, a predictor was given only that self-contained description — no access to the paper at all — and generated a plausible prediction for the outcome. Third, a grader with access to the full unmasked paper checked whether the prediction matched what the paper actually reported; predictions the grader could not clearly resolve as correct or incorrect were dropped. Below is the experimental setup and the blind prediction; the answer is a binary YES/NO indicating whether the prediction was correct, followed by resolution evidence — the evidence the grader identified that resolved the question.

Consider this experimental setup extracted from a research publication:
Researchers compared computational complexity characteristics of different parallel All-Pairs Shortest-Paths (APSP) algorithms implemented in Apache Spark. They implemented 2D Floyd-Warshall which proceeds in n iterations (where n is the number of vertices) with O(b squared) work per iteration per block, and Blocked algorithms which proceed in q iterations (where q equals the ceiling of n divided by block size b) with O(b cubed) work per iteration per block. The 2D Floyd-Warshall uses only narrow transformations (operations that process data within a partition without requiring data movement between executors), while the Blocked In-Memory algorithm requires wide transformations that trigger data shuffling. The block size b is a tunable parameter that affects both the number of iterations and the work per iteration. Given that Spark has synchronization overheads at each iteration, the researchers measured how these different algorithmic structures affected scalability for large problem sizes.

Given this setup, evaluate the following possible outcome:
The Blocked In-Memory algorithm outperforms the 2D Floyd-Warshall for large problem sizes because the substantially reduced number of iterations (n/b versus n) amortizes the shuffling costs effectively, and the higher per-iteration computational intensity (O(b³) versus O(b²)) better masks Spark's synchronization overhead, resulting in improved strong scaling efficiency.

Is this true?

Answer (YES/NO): NO